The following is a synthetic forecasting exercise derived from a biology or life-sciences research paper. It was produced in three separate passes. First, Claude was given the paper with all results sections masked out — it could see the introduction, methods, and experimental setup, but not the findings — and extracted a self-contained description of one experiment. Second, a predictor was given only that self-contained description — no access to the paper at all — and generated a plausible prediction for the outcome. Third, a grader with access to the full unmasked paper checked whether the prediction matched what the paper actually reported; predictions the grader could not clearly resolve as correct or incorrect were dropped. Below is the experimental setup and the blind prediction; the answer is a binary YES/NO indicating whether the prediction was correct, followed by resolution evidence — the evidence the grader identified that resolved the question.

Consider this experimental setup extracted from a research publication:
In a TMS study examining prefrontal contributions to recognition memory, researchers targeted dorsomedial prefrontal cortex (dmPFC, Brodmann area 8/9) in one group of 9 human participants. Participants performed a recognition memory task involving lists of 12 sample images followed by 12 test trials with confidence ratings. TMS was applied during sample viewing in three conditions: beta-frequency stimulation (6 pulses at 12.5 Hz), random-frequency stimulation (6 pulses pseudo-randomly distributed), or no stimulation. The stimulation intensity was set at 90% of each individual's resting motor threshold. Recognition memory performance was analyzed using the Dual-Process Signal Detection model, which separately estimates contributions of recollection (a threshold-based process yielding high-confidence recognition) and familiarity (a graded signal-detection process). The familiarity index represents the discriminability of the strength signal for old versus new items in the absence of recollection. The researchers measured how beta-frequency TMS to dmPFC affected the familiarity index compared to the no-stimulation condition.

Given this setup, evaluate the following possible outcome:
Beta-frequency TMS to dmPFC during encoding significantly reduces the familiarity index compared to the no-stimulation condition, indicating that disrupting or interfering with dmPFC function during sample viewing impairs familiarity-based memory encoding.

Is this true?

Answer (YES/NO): NO